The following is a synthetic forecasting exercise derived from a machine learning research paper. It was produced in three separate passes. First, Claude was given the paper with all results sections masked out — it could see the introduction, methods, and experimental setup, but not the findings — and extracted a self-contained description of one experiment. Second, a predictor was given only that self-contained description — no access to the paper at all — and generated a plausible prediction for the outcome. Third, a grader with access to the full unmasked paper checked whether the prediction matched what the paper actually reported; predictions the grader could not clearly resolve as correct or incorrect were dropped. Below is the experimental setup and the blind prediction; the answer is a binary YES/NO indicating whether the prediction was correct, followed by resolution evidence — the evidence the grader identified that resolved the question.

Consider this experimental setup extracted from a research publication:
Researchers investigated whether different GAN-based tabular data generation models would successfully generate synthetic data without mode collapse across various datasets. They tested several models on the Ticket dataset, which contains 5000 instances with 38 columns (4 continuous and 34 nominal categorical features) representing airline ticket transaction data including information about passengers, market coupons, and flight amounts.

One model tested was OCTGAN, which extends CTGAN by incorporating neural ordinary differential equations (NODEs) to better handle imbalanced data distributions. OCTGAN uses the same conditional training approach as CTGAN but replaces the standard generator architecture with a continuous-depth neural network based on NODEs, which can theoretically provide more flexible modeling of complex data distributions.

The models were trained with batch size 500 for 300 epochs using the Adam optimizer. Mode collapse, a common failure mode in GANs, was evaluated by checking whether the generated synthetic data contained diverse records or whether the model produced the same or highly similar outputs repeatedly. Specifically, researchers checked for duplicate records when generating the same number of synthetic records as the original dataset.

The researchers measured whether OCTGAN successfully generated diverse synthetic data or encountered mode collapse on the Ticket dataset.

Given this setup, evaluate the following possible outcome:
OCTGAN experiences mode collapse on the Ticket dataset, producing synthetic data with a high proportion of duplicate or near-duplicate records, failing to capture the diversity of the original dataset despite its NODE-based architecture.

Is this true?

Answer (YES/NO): NO